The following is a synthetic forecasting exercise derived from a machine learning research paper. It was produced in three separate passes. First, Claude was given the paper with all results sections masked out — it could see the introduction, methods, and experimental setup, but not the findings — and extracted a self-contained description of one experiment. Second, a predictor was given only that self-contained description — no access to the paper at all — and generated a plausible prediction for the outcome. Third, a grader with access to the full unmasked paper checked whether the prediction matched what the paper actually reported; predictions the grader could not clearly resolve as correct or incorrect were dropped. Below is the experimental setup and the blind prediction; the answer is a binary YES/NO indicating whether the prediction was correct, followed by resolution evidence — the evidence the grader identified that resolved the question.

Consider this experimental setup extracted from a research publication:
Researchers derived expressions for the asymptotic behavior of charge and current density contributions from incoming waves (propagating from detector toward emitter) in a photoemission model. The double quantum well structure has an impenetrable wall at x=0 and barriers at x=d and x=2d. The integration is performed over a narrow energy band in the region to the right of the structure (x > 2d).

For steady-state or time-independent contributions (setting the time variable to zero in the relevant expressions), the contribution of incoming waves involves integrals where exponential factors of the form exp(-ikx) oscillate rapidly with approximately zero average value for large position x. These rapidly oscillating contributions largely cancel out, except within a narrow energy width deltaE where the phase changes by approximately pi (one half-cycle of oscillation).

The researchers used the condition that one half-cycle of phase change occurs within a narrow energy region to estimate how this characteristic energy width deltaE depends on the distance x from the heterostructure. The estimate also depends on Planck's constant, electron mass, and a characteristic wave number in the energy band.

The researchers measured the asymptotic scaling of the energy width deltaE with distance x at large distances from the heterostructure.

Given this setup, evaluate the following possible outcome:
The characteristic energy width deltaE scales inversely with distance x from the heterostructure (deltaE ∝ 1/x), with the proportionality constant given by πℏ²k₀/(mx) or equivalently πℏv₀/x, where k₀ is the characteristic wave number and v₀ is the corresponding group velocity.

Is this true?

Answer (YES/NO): YES